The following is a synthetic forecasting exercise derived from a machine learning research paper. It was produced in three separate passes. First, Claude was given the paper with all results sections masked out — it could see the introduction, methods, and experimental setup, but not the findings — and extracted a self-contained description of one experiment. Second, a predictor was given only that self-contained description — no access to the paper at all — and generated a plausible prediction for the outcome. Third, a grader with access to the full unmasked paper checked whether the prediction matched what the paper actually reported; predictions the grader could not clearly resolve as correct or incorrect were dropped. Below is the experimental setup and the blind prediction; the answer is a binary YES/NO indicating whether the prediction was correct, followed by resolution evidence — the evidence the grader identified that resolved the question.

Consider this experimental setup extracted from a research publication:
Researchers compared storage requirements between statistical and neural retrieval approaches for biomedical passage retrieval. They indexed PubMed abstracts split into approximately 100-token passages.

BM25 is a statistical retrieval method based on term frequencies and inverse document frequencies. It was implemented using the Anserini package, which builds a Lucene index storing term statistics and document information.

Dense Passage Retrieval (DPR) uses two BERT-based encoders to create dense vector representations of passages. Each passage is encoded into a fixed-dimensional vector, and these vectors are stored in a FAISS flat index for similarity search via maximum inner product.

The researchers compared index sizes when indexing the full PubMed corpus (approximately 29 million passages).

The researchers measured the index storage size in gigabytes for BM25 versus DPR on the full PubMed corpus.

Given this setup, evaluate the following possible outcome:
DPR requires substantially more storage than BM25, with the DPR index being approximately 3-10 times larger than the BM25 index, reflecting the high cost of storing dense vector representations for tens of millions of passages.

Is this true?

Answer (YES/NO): YES